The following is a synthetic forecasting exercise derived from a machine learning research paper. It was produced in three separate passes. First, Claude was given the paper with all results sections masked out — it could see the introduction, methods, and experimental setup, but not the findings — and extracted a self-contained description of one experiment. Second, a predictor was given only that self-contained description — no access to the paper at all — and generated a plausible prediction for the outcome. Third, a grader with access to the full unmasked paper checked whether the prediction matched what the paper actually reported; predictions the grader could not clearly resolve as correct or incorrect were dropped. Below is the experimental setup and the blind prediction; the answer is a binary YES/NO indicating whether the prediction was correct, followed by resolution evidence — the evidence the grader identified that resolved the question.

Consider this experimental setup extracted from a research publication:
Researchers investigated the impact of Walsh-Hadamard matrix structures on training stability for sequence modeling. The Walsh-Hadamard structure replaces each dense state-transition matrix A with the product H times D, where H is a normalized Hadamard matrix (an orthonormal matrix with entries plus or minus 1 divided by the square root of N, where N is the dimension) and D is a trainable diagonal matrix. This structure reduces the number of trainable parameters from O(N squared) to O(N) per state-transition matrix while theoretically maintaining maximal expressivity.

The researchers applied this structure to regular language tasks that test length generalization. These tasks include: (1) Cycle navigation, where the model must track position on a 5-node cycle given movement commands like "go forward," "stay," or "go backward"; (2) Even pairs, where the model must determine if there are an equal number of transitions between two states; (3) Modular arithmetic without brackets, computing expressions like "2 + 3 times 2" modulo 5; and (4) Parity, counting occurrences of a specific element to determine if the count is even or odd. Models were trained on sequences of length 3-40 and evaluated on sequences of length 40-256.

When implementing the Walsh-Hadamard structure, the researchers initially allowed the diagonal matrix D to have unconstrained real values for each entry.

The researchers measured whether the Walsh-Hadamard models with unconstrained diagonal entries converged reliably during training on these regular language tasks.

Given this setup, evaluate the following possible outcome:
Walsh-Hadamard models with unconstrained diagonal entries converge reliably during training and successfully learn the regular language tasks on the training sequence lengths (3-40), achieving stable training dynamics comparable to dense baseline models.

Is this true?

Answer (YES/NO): NO